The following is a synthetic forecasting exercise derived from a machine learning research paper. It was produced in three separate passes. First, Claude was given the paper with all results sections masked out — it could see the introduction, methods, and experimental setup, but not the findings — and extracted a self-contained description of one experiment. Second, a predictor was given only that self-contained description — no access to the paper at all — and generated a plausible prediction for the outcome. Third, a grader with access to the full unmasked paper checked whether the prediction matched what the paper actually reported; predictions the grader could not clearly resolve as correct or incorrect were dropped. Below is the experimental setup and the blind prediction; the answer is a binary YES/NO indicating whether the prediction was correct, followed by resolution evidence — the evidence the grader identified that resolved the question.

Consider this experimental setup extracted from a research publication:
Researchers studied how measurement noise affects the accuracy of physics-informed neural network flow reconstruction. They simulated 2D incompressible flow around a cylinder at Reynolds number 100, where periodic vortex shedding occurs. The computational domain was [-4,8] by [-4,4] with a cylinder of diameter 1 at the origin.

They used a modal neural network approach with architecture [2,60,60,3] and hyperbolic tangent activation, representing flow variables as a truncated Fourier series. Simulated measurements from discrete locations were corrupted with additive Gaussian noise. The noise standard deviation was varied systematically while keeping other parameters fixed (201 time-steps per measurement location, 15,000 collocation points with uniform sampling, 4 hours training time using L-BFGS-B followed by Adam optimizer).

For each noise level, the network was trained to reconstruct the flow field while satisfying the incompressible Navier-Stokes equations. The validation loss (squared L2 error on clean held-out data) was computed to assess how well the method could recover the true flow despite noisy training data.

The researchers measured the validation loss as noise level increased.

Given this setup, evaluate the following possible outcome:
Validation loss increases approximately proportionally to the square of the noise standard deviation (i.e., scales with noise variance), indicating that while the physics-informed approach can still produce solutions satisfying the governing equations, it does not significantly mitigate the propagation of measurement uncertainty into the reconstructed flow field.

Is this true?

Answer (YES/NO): NO